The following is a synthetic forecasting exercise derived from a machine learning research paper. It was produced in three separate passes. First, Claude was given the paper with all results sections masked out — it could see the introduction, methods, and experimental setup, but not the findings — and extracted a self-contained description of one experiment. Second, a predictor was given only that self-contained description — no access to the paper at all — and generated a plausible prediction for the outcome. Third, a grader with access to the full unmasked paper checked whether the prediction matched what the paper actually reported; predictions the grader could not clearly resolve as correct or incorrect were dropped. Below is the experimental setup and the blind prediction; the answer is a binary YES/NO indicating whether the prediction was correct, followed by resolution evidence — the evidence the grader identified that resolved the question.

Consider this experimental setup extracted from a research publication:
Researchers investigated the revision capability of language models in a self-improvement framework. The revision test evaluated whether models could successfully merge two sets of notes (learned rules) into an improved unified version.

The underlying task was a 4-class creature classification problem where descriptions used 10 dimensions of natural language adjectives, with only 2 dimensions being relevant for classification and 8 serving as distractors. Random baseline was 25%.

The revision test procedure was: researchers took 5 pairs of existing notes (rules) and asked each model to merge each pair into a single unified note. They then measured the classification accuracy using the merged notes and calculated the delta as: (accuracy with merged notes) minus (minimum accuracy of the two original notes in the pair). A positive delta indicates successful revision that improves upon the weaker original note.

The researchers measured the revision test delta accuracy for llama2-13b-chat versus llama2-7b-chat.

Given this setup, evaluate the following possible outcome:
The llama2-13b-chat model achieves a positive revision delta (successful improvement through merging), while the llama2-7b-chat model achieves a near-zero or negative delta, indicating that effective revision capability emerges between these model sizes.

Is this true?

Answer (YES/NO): YES